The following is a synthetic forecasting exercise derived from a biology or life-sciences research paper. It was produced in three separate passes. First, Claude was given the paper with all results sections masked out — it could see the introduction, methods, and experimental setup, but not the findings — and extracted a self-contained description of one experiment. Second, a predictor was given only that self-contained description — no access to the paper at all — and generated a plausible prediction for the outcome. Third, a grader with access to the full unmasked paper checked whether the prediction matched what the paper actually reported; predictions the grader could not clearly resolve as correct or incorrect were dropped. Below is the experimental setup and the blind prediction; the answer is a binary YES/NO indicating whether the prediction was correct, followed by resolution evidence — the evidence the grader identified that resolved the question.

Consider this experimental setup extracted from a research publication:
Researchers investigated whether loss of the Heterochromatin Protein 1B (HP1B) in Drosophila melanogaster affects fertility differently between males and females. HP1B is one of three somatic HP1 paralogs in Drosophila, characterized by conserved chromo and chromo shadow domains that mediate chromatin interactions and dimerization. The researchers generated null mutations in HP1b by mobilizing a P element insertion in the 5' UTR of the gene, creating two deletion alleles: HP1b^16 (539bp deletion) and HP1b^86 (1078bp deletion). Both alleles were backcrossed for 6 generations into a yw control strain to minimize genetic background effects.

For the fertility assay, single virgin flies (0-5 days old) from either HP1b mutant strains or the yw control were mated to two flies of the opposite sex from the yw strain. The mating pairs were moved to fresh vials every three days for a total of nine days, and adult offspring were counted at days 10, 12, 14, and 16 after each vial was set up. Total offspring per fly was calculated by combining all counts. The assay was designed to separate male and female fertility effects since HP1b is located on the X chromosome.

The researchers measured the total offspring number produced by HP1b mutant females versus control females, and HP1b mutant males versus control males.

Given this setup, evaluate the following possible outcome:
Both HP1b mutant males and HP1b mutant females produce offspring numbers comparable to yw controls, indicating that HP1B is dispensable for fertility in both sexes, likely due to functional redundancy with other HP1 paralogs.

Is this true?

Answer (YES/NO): NO